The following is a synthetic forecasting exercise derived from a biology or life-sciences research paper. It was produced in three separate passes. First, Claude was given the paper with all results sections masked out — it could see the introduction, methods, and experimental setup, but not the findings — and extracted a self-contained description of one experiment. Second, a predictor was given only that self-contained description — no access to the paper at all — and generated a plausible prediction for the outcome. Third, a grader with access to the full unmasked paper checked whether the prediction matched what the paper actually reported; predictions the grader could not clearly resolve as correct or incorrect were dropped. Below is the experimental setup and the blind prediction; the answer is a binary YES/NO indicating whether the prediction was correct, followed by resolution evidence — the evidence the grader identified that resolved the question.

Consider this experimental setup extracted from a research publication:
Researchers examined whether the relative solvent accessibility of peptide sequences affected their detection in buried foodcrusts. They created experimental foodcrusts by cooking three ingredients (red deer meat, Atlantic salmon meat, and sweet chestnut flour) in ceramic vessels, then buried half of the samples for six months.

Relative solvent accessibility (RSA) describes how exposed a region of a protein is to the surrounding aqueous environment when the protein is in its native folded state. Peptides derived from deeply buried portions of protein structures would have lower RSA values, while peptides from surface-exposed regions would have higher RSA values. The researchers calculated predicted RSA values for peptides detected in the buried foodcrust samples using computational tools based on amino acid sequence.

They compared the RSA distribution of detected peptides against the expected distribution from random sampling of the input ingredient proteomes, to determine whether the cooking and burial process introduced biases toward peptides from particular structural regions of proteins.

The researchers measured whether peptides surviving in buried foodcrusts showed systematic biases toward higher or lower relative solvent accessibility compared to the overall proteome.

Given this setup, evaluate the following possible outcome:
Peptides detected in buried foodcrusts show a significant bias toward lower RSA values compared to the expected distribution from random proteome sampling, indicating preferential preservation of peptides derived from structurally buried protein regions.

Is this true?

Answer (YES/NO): NO